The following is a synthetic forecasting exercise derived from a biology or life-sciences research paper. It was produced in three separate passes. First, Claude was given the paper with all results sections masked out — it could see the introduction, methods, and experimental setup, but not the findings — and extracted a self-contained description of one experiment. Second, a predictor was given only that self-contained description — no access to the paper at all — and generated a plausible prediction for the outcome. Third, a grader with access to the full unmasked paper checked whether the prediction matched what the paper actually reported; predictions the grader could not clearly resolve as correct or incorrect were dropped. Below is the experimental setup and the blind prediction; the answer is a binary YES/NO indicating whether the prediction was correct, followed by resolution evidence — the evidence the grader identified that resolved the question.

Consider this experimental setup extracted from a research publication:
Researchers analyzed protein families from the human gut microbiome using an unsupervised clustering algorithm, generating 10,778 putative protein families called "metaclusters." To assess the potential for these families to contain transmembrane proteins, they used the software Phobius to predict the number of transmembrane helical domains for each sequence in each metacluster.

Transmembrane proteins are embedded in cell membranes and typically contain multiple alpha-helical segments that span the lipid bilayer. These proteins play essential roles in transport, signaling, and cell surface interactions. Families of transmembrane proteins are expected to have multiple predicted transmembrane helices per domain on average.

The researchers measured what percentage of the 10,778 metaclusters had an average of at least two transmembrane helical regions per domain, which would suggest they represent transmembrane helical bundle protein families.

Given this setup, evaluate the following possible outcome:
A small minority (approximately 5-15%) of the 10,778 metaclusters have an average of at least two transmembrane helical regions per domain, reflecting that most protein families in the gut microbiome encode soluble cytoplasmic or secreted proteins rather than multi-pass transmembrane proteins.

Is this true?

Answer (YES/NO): YES